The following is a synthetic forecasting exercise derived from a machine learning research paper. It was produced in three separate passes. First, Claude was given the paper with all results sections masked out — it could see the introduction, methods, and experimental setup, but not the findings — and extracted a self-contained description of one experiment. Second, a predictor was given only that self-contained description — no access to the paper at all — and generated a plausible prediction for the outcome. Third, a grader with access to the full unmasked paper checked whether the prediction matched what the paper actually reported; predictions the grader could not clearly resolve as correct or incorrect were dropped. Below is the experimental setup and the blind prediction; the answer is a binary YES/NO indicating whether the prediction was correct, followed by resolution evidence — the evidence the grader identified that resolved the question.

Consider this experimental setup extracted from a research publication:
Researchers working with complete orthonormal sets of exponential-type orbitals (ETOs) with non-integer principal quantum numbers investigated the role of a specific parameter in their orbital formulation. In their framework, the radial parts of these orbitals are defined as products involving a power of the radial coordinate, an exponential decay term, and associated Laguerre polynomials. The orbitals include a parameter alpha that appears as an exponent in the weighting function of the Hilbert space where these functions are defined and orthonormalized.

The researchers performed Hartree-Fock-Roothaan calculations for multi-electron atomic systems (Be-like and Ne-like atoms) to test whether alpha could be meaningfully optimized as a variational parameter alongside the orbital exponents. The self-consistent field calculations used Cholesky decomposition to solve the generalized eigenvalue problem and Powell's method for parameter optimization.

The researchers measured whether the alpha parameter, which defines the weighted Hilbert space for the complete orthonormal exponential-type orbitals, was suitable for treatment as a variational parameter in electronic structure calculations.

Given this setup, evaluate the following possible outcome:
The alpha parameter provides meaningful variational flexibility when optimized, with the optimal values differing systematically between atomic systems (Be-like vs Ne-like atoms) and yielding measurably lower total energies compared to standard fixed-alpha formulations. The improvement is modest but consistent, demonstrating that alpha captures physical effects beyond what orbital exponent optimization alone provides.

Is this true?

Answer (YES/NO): NO